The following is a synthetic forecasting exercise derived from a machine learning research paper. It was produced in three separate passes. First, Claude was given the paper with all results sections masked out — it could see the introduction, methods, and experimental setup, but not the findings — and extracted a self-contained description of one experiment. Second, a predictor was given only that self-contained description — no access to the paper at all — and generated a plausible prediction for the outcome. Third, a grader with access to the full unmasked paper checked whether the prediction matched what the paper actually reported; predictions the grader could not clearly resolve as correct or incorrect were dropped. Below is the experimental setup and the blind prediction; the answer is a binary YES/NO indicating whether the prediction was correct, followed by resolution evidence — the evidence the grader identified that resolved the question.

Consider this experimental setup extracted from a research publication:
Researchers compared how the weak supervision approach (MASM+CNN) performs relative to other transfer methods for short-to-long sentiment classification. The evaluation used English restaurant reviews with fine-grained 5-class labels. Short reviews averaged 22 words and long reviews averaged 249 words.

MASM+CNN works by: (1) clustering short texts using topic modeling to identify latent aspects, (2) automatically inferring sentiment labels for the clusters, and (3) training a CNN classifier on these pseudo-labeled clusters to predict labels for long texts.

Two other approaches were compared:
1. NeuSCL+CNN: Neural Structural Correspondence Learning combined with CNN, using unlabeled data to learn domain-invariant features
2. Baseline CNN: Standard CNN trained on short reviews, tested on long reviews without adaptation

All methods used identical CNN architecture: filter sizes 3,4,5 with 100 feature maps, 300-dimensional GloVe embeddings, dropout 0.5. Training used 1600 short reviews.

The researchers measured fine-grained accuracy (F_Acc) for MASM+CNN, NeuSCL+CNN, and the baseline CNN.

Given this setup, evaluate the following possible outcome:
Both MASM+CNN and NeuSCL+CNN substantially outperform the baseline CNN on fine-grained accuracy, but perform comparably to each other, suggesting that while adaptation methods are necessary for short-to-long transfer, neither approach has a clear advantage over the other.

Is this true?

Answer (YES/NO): NO